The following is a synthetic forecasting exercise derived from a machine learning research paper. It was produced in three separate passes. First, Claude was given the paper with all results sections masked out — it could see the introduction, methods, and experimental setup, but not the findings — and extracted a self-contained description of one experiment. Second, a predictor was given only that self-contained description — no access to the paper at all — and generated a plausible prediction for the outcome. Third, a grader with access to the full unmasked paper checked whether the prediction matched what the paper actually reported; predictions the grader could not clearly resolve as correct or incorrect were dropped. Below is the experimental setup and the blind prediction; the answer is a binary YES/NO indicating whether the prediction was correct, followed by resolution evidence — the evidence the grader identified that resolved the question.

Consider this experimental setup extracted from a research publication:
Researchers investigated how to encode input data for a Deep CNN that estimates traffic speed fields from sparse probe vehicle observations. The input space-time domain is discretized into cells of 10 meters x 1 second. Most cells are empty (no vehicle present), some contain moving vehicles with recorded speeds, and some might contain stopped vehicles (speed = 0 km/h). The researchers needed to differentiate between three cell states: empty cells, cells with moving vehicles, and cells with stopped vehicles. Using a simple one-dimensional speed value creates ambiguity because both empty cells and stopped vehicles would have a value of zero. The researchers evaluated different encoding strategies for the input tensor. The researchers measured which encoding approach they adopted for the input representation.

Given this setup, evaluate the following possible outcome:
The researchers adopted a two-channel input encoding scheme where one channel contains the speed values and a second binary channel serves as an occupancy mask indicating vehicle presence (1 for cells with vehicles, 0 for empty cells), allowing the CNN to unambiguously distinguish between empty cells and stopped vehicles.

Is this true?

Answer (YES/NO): NO